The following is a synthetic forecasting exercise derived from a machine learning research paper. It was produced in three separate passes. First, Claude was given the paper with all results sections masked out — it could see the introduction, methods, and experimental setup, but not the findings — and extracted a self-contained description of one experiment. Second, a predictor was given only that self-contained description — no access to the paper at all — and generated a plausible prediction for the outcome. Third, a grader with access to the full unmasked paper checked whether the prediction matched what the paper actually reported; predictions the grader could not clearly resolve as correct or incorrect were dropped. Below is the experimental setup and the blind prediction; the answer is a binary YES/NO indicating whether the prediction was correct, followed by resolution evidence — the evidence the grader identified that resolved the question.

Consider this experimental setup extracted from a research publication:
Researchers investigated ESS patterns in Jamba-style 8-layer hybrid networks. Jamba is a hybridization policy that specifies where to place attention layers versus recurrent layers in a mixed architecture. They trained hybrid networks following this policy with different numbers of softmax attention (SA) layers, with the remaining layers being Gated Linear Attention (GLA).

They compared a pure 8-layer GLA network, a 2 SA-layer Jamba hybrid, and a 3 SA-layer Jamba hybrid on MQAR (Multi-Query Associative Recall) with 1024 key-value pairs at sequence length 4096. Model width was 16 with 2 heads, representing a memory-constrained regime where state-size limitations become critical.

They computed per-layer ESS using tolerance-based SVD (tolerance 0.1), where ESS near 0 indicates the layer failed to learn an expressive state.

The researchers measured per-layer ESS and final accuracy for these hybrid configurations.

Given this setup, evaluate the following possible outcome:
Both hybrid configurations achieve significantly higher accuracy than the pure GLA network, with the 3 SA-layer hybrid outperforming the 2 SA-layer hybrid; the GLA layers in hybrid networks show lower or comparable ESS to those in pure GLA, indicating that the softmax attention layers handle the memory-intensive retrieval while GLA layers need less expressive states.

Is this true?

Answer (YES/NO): NO